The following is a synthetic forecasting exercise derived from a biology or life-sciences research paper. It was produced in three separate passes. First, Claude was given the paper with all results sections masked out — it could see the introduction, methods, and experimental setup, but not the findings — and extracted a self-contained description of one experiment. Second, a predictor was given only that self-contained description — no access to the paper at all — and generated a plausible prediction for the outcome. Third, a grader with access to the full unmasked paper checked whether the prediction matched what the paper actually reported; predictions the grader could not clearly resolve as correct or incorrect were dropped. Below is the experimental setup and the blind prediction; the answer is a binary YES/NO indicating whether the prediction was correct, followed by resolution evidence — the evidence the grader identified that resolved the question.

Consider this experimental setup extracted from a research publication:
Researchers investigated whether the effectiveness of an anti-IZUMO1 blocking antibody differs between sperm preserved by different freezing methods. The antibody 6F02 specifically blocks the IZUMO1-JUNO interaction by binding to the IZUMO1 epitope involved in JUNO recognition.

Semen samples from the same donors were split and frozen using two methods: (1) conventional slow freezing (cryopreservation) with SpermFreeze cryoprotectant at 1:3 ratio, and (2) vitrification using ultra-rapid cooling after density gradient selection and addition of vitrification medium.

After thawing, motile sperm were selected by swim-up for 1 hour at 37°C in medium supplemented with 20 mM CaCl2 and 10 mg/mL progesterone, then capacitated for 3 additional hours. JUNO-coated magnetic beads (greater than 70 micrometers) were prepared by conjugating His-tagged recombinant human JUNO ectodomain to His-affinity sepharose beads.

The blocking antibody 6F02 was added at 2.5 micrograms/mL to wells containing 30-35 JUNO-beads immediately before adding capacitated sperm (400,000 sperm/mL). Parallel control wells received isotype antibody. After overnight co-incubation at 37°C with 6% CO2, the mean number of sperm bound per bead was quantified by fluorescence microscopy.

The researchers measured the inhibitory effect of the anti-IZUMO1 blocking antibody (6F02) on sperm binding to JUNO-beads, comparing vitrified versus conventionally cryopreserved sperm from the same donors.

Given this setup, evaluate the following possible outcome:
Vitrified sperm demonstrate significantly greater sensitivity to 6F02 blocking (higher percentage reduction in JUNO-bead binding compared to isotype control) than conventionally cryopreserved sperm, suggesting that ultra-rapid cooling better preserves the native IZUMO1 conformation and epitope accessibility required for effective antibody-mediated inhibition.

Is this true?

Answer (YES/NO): YES